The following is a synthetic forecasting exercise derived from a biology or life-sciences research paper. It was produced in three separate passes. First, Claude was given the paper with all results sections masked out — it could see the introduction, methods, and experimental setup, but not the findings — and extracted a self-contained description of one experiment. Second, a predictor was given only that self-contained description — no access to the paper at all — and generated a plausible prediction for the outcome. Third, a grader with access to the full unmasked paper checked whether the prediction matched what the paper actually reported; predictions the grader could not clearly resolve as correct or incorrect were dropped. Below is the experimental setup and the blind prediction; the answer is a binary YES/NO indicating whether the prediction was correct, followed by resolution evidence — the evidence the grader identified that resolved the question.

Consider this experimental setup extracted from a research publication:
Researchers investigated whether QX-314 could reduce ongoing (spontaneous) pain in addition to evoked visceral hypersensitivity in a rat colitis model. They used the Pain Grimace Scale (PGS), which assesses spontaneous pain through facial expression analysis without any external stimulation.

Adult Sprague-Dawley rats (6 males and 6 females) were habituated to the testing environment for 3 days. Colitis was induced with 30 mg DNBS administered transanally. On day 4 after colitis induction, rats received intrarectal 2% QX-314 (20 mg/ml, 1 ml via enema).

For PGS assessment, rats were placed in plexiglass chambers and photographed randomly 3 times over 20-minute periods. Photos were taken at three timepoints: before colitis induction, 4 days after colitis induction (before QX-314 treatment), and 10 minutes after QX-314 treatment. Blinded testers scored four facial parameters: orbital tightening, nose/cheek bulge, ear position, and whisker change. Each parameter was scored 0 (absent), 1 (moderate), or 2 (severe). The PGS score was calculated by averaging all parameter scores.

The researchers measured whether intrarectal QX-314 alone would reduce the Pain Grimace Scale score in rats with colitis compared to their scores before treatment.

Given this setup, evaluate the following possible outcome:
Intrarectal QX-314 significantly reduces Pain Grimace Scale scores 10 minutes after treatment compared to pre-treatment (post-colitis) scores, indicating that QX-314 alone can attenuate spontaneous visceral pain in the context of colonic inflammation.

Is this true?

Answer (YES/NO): YES